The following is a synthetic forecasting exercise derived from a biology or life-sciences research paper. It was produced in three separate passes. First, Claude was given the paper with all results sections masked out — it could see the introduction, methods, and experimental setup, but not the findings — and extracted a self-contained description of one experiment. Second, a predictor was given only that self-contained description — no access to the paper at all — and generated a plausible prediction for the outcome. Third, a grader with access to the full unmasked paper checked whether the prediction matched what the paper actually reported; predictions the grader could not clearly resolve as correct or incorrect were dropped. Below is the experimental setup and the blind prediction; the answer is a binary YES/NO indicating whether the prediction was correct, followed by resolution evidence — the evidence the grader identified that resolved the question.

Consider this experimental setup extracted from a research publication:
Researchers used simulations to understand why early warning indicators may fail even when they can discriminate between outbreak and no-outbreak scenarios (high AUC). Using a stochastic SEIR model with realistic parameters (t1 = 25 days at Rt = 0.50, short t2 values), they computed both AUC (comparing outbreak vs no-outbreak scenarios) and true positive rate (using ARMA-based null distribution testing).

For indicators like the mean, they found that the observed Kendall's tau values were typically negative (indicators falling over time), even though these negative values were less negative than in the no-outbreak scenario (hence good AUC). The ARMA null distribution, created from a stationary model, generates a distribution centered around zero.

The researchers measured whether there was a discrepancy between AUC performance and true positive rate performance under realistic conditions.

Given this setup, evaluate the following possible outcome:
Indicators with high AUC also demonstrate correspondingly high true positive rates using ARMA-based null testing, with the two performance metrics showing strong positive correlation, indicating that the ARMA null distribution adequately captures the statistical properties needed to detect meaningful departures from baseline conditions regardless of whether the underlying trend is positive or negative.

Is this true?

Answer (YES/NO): NO